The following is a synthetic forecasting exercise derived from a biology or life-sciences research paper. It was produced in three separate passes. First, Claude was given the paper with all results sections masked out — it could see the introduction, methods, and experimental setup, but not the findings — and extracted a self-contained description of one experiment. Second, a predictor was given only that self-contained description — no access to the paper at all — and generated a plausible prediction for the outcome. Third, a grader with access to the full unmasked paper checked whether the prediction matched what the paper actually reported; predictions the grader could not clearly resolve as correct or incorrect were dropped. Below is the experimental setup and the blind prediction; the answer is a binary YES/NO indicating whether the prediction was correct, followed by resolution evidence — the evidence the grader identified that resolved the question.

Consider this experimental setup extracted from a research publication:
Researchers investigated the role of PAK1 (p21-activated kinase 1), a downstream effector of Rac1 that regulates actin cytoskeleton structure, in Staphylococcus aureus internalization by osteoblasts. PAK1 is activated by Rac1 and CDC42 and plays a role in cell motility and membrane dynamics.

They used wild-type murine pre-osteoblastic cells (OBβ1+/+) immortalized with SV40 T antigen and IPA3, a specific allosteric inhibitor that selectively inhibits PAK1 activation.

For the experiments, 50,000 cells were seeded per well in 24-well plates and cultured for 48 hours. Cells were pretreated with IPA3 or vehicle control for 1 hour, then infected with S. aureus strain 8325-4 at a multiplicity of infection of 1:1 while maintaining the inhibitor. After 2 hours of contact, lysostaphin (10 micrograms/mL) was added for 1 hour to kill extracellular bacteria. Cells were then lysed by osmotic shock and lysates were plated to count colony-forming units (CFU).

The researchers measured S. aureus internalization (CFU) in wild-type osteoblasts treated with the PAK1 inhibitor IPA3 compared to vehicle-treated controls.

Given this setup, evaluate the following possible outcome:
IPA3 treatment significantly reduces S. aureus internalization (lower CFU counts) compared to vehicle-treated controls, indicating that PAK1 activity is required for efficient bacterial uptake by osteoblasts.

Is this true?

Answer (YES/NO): YES